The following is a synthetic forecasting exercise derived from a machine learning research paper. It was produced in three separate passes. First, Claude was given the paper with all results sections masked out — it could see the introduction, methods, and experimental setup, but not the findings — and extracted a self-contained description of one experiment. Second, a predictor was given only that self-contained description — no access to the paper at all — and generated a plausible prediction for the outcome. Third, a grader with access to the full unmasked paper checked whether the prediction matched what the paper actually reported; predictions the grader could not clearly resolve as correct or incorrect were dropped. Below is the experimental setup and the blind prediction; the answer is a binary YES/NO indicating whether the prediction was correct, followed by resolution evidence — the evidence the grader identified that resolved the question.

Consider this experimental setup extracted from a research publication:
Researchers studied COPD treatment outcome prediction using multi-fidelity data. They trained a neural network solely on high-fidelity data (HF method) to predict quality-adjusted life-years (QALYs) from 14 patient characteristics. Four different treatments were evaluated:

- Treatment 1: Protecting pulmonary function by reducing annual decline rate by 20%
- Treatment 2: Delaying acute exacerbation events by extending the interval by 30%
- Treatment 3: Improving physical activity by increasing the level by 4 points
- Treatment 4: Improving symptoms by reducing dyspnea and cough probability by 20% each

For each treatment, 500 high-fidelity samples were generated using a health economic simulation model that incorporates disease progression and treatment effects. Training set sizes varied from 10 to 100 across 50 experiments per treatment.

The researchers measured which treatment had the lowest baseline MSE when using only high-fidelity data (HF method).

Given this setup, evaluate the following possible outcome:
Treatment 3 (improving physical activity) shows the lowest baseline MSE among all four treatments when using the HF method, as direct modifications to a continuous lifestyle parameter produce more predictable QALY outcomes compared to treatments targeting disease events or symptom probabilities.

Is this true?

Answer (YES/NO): YES